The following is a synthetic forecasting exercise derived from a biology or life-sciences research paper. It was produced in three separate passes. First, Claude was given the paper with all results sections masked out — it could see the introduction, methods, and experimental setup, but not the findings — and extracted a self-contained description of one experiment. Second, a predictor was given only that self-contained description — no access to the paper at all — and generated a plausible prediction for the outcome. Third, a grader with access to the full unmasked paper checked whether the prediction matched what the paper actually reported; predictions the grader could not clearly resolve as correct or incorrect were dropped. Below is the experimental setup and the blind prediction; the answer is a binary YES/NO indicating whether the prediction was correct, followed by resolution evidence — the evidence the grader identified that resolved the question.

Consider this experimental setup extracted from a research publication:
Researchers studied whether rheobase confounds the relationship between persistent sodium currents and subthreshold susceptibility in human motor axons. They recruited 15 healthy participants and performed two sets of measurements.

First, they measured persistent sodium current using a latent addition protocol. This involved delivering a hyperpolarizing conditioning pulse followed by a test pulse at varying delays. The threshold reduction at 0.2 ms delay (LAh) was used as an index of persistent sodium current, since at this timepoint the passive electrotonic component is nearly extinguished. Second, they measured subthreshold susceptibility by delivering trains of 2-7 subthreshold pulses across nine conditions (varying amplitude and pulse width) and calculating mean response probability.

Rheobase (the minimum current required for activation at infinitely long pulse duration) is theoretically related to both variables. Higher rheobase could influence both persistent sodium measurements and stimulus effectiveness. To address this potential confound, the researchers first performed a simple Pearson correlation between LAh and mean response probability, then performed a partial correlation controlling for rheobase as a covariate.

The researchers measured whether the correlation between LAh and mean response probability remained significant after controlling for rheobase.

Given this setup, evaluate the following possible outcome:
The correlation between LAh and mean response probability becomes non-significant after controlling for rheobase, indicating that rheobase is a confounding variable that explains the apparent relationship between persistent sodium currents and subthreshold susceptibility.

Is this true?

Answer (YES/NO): NO